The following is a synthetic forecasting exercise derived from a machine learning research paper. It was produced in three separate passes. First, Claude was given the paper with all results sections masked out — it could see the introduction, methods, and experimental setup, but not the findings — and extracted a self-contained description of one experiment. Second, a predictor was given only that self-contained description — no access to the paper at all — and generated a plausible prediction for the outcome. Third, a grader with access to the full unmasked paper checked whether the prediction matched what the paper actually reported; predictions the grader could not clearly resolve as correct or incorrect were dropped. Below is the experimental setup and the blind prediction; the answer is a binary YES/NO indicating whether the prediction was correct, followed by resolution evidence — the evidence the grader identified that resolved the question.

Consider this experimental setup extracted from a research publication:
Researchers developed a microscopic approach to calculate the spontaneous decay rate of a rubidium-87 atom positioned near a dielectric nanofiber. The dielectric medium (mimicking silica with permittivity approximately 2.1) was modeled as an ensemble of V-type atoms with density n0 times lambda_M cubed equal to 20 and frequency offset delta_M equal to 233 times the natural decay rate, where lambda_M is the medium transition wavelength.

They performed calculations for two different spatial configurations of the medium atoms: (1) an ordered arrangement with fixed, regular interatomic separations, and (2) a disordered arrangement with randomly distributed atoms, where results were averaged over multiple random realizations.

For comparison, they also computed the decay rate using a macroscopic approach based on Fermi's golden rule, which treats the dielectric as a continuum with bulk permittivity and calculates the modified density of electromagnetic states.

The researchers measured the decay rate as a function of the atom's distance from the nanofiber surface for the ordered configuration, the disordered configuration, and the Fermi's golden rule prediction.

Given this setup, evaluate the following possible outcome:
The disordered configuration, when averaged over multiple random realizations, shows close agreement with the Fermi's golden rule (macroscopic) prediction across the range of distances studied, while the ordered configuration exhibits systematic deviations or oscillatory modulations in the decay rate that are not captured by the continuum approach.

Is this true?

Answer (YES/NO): NO